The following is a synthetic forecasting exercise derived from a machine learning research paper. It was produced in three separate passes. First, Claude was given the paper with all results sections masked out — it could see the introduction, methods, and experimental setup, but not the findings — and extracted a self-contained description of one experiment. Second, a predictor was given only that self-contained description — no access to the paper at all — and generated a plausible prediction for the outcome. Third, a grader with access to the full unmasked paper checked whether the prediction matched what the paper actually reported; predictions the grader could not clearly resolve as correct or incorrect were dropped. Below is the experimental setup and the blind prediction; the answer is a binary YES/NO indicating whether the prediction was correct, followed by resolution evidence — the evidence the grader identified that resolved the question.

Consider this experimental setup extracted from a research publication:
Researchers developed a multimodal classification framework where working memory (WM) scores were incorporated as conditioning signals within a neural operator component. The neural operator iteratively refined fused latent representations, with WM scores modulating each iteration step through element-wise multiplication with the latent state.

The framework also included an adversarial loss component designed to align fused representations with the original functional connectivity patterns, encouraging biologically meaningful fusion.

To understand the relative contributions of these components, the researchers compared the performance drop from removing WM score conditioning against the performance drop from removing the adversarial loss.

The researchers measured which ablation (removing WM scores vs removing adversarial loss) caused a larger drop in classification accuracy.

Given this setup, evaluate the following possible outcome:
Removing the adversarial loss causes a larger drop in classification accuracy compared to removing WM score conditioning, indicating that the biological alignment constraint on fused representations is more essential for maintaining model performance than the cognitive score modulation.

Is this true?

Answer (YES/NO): NO